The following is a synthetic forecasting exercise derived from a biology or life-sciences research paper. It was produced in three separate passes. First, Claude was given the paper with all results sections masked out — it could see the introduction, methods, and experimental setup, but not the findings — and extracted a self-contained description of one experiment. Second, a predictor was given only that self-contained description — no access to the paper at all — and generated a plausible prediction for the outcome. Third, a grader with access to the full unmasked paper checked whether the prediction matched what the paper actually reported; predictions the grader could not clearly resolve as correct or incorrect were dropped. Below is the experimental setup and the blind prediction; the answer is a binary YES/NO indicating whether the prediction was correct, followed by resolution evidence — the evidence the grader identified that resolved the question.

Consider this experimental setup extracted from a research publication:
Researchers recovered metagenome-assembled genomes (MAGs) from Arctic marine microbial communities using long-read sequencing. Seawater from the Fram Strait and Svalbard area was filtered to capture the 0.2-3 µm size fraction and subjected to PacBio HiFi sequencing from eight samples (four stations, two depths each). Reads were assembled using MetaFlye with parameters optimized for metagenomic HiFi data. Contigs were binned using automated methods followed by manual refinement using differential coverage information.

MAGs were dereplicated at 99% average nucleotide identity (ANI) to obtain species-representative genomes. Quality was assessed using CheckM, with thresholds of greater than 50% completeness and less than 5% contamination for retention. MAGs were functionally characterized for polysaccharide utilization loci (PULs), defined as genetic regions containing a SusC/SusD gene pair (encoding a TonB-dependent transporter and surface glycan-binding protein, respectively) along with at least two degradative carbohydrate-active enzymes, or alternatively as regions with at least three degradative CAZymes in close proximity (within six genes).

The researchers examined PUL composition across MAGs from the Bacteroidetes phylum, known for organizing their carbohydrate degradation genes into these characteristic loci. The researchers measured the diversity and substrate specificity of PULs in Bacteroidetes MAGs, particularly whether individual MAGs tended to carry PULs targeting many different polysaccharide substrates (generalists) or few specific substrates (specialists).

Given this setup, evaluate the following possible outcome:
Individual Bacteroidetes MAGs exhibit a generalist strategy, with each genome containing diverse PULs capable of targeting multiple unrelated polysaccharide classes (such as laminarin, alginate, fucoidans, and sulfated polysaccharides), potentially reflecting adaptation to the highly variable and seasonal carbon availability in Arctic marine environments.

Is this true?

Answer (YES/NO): NO